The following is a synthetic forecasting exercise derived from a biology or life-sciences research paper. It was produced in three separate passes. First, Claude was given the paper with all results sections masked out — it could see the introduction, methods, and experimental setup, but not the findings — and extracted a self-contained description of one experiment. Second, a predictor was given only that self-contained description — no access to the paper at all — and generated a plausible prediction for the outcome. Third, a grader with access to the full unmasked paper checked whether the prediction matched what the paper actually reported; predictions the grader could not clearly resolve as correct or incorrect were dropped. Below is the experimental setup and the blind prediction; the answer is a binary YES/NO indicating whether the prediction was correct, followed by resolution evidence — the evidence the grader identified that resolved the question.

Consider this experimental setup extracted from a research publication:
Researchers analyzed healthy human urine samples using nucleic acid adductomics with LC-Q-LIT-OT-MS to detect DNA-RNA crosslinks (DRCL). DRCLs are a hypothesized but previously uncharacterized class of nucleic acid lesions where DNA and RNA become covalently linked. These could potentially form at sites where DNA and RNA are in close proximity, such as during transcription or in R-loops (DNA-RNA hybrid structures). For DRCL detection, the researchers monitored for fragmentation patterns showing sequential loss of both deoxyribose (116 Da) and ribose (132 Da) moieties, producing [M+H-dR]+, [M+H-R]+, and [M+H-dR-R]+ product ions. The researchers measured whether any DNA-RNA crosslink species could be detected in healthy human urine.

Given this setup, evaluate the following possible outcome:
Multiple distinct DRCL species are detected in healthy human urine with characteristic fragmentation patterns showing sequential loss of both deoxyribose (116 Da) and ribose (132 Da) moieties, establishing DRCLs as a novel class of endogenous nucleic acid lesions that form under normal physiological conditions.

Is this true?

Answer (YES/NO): NO